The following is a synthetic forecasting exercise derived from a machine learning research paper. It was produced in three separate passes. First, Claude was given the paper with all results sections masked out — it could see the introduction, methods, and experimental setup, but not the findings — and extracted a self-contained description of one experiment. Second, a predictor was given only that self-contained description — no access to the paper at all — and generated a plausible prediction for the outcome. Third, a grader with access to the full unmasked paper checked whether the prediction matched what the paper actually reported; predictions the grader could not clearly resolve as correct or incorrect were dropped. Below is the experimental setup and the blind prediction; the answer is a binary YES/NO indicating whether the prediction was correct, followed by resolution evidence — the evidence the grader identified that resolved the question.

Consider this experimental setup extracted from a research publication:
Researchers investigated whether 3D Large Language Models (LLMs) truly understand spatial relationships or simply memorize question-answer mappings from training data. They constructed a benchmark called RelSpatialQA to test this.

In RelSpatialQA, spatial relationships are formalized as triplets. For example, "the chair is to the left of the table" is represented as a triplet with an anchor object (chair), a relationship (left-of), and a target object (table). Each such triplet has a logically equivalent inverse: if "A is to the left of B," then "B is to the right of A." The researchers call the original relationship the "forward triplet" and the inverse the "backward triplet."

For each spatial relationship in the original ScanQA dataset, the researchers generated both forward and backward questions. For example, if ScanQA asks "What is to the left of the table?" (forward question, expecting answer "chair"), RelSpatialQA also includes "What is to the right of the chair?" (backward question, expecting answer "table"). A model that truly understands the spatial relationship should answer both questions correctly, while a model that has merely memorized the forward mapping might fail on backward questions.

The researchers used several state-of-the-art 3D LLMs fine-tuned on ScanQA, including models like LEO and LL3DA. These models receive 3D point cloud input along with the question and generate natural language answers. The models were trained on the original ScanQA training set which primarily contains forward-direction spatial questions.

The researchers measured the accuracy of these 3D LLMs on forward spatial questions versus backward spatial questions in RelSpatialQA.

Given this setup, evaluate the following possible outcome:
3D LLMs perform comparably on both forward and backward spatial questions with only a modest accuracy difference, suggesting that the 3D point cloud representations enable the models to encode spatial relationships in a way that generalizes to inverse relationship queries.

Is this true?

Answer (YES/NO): NO